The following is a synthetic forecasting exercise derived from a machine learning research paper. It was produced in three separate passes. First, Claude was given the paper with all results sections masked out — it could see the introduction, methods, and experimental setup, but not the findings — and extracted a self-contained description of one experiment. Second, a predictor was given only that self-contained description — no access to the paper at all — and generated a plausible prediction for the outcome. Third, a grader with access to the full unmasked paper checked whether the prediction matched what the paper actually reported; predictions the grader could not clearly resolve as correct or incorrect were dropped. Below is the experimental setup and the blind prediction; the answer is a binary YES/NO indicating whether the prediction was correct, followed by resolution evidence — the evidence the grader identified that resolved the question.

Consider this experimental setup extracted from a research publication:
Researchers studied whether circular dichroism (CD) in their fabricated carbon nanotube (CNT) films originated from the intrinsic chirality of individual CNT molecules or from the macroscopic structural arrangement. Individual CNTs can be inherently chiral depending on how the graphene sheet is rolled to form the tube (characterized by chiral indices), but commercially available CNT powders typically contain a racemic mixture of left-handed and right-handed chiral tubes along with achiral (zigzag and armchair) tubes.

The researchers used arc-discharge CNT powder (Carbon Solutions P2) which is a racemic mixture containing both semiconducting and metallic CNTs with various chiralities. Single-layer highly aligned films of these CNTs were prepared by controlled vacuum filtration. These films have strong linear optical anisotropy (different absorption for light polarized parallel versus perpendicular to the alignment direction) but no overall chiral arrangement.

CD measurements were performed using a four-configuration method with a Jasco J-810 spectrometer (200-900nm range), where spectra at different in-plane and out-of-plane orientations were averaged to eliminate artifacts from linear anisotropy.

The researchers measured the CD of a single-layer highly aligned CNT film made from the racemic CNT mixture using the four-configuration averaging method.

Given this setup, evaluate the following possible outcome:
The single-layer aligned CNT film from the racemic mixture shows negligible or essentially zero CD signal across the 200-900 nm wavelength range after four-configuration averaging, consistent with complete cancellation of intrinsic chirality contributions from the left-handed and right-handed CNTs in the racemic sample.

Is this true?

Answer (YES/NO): YES